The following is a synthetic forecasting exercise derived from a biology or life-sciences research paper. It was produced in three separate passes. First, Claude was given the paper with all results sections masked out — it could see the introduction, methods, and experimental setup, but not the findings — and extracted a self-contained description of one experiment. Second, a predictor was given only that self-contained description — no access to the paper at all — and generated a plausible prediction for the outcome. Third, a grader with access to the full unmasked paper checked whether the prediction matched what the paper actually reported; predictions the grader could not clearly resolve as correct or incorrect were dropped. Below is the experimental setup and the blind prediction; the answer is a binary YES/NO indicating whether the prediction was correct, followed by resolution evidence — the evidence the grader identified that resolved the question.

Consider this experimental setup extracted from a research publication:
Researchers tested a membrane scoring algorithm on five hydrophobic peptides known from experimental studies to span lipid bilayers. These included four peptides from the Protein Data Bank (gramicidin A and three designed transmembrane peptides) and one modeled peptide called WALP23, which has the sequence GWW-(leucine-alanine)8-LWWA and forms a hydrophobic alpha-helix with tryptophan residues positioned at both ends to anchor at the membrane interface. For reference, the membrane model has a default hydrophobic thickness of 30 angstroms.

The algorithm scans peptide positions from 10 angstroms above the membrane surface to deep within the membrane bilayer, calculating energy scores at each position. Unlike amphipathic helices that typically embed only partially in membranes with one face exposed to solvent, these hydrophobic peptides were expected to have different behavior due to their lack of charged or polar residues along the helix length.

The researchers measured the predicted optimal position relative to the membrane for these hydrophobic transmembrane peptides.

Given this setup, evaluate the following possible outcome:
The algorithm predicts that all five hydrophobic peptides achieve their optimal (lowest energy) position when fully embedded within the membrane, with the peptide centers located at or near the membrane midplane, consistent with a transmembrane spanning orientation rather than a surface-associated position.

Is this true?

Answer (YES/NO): NO